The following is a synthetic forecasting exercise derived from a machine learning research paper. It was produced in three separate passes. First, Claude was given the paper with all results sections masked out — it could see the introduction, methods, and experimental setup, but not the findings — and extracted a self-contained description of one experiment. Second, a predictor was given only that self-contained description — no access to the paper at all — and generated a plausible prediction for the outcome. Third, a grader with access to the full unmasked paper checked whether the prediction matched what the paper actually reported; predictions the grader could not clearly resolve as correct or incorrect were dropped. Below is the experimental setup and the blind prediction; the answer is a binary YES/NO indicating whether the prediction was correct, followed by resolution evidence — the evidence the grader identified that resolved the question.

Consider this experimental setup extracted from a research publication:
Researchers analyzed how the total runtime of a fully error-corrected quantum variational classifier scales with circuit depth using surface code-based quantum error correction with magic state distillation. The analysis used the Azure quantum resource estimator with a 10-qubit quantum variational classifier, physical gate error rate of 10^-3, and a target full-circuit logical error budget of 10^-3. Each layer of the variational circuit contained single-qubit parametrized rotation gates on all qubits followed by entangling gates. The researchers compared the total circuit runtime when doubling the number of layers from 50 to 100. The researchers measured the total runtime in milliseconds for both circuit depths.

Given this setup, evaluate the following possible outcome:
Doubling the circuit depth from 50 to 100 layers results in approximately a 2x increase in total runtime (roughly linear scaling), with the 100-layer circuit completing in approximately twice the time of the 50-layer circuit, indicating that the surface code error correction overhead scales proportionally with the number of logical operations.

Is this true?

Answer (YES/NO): YES